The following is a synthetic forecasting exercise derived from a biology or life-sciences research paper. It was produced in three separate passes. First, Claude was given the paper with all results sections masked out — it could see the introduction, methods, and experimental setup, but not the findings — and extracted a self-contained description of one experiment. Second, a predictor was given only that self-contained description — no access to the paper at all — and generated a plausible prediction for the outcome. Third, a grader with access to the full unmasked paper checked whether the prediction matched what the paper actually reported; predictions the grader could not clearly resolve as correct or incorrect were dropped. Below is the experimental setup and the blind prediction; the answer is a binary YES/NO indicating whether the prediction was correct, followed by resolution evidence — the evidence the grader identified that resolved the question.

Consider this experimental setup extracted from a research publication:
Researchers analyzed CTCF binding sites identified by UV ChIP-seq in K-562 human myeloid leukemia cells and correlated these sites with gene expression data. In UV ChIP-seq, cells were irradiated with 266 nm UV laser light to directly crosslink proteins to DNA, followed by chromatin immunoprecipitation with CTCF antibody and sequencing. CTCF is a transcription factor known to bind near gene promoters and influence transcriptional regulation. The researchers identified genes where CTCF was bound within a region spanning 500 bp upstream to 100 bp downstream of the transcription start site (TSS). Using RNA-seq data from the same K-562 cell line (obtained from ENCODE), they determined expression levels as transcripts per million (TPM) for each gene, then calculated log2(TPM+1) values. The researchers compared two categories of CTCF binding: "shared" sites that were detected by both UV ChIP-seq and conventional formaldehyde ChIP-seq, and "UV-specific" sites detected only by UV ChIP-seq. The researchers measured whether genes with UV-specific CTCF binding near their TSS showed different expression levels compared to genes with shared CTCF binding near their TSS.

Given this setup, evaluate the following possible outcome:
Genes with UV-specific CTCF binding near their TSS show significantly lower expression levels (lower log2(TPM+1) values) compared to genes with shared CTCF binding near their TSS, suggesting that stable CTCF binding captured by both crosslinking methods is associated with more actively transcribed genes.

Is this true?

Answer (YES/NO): NO